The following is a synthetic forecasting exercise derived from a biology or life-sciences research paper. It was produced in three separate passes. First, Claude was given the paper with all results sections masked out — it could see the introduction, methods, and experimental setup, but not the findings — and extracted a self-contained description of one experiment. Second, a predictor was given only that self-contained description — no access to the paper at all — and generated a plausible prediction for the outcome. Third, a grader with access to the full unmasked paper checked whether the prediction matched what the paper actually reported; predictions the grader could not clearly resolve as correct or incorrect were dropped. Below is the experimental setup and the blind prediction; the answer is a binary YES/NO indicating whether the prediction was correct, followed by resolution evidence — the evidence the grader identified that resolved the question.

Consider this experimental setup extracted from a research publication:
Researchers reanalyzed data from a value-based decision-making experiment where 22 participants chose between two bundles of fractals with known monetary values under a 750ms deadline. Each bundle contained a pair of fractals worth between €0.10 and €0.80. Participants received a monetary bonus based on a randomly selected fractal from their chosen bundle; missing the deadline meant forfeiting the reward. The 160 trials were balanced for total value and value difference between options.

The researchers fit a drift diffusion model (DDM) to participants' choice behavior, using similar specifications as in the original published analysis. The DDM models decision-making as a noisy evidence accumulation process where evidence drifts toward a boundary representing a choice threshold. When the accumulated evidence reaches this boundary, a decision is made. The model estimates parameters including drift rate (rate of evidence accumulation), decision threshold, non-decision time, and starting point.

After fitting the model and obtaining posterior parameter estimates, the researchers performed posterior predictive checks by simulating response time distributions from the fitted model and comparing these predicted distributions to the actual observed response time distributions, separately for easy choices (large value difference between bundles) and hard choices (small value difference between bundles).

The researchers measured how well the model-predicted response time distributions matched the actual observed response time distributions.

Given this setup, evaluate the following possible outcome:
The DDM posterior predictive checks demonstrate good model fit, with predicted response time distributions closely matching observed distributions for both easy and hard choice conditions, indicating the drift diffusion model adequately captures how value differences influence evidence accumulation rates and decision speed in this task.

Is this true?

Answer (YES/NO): NO